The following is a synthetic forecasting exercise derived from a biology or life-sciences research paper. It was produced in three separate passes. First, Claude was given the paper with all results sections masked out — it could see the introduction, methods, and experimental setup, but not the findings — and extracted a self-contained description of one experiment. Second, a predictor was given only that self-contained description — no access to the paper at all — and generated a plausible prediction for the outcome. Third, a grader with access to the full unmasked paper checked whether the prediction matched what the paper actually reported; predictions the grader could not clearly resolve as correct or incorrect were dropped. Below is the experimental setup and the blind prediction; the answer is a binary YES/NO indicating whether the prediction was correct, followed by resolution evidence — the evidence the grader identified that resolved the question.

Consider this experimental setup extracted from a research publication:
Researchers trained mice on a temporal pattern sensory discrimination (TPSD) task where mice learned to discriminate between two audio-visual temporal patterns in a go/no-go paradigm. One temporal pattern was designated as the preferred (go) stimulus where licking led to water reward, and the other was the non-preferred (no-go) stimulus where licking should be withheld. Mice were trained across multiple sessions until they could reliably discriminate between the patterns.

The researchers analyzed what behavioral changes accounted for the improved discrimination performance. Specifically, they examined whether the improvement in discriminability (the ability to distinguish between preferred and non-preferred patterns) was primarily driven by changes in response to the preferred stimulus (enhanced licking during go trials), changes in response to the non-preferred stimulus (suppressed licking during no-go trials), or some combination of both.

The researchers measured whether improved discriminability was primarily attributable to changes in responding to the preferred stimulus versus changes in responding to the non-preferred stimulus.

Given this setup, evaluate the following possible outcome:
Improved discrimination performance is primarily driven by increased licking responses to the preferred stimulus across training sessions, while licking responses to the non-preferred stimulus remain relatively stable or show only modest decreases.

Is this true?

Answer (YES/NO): NO